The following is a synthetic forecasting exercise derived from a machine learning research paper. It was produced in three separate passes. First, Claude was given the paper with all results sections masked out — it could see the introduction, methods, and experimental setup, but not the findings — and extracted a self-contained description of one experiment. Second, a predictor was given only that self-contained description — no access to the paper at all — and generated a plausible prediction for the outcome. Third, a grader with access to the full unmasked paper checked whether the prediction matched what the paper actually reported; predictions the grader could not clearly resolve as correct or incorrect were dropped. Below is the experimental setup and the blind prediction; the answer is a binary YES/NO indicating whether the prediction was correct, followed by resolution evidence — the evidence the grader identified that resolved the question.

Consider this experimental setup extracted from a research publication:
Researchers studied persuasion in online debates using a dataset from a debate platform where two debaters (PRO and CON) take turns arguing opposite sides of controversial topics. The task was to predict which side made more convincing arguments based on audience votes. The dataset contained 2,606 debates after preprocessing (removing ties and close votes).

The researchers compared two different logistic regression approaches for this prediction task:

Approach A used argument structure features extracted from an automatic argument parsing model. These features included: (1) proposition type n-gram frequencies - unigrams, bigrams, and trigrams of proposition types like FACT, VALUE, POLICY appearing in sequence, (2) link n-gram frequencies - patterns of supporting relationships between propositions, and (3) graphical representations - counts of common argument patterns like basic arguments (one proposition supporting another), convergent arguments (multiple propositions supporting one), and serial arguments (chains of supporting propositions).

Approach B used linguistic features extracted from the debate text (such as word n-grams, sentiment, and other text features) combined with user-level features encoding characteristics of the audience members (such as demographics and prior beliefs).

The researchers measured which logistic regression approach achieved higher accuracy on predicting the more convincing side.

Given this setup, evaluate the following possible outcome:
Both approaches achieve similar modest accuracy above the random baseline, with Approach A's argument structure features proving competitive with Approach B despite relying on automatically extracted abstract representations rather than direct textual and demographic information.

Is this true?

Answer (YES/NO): NO